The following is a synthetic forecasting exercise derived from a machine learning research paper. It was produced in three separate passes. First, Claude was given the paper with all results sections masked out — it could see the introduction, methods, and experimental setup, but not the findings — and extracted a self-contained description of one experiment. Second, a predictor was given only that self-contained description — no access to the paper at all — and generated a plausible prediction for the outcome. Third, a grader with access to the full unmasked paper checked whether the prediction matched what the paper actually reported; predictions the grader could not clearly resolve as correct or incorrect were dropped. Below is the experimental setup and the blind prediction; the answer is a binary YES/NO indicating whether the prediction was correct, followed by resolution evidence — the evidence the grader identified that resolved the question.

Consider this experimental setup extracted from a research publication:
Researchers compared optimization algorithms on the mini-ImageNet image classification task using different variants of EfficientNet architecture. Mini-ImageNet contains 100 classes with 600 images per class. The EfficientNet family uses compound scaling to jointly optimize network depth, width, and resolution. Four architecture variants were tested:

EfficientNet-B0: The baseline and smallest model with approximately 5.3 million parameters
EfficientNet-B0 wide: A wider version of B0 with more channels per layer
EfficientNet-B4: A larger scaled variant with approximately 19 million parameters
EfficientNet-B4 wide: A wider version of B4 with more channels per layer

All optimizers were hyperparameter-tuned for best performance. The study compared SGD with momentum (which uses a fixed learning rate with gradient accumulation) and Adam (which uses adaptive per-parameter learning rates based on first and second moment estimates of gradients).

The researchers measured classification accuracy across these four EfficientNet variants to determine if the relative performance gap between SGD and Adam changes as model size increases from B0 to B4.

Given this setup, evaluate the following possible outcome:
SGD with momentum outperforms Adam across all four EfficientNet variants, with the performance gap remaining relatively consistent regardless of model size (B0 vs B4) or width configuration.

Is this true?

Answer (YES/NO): NO